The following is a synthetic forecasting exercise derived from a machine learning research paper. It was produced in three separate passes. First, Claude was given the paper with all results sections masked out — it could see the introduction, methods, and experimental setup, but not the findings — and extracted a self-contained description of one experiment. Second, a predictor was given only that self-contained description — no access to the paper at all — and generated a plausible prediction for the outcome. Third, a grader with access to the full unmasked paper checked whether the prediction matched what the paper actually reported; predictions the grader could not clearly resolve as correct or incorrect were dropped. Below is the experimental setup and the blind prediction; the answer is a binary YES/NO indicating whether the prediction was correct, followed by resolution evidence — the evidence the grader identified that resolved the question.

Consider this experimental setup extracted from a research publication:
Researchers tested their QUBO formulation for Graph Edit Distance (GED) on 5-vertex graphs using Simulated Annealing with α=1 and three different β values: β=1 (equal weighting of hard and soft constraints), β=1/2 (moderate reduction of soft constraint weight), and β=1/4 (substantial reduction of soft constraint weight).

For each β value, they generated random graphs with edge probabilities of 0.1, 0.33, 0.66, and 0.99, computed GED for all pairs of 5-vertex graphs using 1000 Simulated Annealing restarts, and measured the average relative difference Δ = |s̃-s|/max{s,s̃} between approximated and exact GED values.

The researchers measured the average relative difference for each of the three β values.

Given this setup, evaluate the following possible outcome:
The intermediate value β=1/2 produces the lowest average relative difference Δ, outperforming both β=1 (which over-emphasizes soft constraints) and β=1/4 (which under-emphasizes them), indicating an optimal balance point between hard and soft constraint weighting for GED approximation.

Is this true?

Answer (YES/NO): NO